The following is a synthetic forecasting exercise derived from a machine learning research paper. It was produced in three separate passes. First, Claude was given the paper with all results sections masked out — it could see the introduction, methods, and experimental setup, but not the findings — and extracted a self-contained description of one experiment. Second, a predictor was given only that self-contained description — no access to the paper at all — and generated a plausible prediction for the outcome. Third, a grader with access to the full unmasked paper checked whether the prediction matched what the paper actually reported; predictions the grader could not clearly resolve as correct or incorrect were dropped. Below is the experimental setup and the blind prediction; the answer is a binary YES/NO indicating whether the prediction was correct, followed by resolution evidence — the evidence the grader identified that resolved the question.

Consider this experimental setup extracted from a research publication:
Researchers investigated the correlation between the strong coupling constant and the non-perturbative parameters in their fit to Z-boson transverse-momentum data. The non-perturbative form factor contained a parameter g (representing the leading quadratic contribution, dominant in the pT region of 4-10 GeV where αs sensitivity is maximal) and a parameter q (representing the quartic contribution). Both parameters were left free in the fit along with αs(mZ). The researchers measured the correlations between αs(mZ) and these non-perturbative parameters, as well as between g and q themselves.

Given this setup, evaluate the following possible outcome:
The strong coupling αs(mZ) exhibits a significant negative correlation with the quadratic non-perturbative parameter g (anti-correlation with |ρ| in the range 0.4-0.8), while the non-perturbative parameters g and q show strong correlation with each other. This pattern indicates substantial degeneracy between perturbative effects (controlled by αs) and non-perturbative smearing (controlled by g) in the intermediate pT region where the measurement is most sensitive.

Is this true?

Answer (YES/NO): NO